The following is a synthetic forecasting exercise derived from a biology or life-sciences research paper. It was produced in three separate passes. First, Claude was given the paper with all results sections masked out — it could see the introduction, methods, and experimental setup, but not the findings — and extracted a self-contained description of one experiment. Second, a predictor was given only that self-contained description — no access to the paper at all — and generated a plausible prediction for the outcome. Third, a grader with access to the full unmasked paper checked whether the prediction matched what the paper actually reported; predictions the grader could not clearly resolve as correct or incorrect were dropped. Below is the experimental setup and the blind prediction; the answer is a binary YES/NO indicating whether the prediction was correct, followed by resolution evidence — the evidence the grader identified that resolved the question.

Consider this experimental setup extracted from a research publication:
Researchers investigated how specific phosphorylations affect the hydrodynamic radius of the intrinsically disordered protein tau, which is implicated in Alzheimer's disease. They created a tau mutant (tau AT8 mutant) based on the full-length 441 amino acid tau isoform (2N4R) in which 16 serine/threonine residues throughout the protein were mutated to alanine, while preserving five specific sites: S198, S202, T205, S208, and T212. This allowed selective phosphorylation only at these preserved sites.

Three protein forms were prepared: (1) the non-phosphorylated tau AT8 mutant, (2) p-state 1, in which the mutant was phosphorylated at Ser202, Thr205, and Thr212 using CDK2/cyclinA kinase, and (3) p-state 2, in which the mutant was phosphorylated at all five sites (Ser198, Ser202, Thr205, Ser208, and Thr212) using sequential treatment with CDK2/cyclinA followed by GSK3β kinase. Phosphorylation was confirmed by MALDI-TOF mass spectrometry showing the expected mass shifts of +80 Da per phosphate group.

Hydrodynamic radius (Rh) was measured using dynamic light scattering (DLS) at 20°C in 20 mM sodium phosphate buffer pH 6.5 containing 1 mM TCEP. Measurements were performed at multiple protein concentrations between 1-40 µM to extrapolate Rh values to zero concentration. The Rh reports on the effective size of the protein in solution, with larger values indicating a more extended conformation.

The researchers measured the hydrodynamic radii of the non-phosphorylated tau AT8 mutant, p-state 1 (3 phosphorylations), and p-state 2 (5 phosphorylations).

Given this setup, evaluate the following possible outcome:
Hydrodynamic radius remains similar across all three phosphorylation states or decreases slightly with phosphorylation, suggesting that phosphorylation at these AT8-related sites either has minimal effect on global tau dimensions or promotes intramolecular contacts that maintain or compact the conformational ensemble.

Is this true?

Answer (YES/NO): YES